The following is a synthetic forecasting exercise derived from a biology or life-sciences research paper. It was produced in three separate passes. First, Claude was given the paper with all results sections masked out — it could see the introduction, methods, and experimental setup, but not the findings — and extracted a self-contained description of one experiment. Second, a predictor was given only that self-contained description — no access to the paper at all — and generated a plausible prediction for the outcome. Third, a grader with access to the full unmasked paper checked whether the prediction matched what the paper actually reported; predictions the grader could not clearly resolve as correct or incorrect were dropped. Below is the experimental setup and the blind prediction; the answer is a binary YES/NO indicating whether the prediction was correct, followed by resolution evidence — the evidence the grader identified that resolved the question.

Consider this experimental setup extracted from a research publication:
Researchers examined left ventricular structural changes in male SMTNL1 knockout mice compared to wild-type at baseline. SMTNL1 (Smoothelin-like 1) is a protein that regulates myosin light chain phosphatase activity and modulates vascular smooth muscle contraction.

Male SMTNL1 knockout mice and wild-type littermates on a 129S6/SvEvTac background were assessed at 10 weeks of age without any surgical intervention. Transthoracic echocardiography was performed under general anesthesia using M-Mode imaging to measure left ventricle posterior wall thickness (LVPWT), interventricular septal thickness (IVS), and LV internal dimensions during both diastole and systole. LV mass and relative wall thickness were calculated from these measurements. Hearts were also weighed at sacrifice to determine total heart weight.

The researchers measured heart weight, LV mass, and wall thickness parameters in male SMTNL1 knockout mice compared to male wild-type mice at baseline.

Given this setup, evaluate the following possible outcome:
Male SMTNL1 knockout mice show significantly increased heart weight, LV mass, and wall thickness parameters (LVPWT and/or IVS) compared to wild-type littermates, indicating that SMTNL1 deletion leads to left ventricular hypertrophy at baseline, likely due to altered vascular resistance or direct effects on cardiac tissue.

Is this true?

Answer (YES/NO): NO